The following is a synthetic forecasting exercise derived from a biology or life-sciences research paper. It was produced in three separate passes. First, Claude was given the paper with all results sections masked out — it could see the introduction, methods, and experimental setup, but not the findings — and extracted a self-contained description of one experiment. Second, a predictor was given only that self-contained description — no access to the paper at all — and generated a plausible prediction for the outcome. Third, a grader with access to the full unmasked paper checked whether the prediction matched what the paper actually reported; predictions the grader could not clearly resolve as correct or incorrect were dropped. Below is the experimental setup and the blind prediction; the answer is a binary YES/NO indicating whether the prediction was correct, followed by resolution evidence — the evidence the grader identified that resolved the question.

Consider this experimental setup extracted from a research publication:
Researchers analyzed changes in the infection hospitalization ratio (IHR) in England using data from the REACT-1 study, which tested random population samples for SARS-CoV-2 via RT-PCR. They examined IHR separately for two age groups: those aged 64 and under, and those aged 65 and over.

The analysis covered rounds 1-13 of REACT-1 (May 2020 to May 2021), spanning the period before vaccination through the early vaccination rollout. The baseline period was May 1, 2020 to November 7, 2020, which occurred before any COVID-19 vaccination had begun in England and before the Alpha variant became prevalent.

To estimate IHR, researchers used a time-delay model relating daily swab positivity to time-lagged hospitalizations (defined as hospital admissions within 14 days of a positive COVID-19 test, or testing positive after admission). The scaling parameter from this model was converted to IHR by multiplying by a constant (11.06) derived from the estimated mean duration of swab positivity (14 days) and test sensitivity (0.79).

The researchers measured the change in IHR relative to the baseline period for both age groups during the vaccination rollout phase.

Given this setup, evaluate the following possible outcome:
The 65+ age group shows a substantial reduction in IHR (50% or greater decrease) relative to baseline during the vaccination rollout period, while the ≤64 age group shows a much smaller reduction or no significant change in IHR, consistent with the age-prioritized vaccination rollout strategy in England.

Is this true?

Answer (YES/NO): YES